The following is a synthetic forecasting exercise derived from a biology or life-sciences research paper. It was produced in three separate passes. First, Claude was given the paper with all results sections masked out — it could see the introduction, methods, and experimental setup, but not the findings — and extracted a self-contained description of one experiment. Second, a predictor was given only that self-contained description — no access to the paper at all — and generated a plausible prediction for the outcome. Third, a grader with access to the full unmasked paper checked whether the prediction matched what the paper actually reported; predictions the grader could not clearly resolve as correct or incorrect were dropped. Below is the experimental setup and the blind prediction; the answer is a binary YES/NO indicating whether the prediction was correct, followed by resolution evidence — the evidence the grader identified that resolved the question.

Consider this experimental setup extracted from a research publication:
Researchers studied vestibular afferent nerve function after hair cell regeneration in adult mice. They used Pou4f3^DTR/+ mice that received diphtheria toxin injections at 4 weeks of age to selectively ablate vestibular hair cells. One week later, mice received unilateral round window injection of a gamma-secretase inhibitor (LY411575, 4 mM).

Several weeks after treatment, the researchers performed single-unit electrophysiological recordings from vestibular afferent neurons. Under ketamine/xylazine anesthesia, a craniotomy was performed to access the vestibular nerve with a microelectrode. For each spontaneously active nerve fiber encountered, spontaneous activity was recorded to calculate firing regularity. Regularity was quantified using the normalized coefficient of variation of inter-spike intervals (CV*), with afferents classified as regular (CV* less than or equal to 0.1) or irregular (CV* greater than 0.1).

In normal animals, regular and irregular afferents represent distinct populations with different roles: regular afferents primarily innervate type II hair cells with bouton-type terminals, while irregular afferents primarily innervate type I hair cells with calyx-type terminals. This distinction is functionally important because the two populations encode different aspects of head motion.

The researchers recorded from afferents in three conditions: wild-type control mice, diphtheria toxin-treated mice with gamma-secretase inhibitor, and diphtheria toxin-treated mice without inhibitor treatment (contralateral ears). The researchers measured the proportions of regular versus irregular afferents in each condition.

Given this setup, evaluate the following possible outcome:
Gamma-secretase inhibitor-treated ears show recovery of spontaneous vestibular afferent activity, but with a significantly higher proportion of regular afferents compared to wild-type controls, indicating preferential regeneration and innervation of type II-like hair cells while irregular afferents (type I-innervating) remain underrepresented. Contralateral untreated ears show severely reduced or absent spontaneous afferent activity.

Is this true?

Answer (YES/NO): NO